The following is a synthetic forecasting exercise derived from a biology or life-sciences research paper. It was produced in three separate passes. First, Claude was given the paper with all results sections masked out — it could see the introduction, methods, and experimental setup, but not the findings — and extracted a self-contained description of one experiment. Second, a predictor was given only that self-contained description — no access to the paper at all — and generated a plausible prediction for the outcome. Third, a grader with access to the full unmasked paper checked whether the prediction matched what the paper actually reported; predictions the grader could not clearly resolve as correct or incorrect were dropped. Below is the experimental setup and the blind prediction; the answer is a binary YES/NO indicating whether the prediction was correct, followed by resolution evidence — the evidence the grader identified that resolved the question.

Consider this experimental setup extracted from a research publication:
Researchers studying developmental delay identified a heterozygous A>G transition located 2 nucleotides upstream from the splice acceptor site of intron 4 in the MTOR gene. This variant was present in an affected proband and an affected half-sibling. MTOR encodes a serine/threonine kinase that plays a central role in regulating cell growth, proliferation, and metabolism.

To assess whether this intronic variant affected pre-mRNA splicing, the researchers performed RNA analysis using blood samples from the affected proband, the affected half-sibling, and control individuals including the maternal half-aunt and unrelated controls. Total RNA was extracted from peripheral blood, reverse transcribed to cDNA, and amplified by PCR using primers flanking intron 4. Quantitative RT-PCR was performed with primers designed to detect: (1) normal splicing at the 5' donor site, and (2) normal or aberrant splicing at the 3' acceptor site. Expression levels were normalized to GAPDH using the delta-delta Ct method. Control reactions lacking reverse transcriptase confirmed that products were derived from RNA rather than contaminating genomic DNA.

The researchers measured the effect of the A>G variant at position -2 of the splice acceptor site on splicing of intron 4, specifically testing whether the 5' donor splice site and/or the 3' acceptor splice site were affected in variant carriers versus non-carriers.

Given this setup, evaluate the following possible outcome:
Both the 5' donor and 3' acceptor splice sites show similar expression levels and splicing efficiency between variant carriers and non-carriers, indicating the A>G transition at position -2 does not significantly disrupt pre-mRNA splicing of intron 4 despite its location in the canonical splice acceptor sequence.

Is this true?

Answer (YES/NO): NO